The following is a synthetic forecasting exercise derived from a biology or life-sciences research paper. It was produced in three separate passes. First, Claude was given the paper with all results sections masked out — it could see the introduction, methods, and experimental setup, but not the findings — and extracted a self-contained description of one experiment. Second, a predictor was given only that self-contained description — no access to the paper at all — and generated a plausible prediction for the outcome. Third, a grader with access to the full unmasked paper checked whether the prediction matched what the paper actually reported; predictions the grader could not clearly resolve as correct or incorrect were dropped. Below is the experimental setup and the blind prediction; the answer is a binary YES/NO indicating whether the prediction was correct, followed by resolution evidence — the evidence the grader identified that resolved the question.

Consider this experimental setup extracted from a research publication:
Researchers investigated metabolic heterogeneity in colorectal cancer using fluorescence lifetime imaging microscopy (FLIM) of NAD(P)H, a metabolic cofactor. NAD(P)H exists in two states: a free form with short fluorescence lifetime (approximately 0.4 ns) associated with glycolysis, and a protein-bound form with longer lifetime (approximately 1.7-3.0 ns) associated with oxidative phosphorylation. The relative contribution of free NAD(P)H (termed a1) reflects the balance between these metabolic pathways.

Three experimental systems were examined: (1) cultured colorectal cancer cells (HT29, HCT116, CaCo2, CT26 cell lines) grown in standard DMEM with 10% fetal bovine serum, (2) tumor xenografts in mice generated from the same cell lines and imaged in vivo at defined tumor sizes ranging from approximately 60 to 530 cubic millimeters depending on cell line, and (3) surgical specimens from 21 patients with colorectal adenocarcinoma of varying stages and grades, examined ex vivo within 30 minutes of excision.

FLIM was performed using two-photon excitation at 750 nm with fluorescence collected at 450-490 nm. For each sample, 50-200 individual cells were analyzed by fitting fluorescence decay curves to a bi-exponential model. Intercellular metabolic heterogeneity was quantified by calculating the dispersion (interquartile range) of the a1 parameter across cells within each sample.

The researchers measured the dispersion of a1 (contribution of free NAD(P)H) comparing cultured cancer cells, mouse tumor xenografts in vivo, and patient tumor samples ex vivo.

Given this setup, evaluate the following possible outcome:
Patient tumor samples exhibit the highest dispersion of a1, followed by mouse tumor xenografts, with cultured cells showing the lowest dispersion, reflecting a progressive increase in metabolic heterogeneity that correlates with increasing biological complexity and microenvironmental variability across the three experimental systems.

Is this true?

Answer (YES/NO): YES